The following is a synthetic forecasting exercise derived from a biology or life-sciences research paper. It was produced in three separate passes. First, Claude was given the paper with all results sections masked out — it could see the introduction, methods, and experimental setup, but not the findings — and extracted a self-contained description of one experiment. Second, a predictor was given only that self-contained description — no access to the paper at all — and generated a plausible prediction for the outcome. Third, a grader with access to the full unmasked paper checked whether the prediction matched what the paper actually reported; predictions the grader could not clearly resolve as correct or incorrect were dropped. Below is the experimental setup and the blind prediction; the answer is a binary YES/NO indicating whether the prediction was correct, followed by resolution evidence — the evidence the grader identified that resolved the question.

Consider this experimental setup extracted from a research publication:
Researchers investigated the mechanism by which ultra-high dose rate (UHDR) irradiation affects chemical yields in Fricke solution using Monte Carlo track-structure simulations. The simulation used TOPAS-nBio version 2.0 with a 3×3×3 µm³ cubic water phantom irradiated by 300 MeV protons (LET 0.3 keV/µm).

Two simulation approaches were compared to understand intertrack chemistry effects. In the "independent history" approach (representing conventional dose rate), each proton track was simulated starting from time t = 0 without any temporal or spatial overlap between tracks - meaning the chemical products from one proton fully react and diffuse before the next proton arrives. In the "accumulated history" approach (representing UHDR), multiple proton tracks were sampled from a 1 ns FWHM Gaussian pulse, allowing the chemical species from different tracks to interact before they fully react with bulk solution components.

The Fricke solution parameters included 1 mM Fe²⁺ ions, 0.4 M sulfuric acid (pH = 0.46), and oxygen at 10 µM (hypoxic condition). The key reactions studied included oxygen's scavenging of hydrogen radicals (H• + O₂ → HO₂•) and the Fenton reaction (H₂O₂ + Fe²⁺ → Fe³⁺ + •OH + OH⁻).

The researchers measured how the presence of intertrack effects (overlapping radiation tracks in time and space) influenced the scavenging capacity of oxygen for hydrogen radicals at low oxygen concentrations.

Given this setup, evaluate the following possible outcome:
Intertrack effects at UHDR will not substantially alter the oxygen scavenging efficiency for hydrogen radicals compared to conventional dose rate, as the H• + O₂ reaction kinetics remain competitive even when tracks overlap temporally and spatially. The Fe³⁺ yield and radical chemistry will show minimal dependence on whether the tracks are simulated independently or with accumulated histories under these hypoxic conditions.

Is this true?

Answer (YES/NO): NO